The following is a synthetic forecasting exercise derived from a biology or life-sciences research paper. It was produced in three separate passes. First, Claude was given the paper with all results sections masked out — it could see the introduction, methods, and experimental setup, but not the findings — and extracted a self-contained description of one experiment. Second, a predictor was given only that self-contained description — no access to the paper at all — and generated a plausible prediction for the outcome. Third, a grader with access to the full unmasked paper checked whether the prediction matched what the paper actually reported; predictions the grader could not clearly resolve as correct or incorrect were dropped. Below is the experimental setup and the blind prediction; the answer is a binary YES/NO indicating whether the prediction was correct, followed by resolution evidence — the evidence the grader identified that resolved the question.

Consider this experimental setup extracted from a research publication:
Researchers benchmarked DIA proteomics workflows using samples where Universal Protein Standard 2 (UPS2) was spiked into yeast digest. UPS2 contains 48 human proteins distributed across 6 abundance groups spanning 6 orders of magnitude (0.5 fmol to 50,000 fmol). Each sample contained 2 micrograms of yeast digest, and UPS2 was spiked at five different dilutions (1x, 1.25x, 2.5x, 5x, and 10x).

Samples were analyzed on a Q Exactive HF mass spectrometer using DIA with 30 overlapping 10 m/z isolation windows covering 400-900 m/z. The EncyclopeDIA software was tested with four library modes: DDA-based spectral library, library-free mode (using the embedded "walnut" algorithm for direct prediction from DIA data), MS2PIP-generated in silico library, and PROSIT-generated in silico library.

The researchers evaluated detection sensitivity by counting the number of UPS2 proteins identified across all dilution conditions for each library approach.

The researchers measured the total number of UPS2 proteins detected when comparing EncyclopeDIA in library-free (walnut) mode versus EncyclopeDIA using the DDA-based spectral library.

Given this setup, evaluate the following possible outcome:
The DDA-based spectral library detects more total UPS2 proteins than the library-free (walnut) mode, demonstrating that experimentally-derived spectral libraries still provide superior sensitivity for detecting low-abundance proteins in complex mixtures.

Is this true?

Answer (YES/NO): YES